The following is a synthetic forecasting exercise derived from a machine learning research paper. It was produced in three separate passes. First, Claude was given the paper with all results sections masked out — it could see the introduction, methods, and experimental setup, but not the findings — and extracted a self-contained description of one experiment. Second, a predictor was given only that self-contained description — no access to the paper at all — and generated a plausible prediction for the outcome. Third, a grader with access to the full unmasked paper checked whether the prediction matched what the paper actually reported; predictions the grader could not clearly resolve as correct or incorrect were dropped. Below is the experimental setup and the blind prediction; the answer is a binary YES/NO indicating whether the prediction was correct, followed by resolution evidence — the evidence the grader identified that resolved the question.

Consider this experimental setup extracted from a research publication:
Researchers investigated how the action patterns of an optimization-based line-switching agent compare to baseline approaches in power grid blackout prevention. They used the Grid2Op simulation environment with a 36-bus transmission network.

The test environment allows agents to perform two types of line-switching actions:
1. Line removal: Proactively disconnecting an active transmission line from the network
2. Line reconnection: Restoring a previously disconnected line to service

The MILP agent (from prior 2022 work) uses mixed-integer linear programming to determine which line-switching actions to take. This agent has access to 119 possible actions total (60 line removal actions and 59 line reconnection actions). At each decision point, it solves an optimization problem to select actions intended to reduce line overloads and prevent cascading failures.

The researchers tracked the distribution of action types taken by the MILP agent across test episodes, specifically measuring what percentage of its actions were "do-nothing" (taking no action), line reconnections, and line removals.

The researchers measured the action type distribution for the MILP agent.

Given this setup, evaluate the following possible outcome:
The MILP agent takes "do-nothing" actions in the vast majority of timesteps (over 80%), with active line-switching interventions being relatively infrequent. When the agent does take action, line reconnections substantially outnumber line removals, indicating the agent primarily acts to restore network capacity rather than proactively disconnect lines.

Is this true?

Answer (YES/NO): NO